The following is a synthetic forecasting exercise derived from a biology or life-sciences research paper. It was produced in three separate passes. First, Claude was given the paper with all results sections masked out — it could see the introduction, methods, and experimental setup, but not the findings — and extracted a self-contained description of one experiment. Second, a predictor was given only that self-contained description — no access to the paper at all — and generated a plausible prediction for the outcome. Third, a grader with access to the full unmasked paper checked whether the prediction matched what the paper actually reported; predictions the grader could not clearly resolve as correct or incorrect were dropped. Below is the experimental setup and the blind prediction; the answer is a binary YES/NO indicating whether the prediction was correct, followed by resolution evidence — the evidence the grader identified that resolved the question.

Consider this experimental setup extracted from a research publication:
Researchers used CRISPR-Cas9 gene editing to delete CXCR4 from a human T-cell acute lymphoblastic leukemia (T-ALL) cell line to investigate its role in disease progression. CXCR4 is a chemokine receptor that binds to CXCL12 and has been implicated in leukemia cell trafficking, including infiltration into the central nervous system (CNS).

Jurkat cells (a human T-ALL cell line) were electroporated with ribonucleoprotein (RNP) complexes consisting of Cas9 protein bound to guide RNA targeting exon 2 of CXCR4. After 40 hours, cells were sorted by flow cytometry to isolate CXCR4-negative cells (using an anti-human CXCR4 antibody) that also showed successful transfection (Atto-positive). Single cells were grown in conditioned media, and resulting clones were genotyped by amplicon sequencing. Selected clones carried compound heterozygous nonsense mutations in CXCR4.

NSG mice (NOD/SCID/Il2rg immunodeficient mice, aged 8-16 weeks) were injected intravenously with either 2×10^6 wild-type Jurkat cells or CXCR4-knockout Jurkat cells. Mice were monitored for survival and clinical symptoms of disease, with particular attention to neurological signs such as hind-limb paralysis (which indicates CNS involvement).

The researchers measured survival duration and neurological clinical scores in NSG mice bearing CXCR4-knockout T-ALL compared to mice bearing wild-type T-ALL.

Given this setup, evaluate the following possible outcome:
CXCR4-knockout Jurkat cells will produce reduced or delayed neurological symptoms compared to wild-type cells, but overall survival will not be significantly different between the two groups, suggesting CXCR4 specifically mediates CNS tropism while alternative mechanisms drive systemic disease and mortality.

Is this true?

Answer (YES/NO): NO